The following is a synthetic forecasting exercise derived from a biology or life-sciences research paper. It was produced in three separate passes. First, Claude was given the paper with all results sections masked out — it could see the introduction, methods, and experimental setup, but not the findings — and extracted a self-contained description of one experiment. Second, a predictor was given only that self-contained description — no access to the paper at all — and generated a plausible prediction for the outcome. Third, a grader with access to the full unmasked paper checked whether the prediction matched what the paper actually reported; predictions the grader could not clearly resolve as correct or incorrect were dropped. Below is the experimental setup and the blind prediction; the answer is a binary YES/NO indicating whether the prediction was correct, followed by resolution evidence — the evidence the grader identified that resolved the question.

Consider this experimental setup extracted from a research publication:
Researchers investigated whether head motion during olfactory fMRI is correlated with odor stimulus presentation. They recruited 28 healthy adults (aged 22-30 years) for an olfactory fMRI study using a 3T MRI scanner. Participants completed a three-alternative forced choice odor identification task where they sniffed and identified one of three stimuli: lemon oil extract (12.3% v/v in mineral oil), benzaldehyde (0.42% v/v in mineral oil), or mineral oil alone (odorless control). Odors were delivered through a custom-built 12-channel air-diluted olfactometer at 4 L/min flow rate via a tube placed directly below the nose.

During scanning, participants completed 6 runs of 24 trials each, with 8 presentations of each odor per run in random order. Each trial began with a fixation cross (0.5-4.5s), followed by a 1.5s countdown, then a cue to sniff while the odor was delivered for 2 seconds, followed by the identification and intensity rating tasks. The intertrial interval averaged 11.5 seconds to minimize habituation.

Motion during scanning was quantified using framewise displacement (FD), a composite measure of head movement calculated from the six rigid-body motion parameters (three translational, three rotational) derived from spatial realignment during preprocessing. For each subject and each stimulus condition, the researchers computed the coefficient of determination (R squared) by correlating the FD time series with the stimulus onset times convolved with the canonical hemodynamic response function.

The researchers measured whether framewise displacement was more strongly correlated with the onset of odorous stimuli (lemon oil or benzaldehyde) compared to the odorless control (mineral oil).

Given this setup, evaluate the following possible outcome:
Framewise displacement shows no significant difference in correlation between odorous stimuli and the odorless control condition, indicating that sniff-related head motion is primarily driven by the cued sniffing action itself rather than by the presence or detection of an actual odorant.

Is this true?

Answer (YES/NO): YES